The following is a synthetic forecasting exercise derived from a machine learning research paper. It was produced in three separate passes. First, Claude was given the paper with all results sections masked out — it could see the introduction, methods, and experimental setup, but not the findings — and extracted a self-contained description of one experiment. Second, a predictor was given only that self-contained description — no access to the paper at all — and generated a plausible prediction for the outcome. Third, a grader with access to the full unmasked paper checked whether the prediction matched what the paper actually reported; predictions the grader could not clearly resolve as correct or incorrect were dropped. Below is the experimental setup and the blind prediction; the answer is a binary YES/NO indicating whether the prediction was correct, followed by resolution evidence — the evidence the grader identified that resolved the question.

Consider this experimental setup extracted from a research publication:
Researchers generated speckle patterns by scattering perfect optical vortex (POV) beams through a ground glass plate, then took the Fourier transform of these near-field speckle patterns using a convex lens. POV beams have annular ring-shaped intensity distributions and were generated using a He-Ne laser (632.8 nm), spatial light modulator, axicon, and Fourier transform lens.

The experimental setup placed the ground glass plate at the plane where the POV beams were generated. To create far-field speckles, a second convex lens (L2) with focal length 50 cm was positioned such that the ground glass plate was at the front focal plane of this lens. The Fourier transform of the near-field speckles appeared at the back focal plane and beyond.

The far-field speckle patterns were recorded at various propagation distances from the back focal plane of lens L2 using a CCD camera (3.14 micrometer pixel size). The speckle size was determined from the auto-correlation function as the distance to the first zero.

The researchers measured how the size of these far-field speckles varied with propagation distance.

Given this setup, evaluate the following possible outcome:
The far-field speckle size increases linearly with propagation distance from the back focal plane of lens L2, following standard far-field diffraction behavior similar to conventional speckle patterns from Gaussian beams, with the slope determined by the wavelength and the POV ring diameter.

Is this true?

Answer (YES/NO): NO